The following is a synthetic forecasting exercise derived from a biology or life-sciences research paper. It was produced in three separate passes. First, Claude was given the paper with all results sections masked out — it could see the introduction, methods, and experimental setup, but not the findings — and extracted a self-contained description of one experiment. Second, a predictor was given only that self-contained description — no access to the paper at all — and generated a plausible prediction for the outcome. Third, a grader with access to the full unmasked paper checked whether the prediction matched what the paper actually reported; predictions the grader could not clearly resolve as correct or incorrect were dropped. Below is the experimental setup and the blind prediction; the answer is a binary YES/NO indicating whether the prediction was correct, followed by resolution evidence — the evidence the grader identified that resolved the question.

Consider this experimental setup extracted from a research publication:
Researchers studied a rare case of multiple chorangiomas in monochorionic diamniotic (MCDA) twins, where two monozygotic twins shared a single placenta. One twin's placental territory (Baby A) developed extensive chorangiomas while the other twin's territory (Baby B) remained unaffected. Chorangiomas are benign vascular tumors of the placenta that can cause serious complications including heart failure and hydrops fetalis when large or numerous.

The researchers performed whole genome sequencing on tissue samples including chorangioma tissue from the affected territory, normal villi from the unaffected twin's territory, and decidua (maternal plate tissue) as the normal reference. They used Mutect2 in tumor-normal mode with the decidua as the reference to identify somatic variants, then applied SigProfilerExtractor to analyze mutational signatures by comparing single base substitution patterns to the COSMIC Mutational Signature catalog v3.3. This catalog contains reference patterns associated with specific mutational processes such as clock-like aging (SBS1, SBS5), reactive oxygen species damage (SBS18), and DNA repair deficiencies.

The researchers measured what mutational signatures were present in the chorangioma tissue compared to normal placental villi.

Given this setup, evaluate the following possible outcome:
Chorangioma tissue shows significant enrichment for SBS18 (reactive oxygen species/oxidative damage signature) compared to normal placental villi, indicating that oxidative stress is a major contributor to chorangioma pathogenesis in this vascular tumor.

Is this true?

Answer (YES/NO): YES